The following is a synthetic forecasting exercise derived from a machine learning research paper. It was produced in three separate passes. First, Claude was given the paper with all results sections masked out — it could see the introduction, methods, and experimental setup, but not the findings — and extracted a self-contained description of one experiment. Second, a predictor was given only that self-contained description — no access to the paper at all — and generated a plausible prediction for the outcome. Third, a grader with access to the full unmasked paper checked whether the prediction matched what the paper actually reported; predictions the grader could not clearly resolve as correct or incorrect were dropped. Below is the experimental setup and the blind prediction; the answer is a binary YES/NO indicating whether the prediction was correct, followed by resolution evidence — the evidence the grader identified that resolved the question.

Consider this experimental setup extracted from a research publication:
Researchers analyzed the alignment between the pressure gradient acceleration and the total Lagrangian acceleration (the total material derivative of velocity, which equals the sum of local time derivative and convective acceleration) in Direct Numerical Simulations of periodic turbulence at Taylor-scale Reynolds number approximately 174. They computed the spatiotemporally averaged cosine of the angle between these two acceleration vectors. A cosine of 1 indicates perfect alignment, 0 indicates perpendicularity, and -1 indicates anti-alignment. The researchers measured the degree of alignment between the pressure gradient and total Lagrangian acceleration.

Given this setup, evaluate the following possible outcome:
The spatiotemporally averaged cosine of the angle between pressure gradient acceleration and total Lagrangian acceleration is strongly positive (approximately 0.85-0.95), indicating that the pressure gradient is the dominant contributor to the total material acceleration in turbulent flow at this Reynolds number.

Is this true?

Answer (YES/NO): NO